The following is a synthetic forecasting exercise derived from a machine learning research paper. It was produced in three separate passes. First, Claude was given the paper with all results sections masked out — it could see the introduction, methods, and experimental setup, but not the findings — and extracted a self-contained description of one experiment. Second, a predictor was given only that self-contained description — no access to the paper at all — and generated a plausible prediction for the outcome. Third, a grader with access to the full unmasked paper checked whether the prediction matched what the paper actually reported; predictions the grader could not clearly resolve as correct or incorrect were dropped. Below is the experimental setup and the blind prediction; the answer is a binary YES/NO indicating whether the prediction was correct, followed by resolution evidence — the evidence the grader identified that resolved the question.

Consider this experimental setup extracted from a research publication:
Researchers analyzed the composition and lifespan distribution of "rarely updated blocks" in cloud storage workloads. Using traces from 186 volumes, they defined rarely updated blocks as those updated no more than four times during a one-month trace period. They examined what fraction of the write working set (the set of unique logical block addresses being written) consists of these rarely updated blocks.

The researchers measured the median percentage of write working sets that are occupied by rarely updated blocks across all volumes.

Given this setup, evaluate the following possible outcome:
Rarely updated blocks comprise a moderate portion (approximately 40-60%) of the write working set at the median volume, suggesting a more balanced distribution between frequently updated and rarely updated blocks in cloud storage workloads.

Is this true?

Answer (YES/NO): NO